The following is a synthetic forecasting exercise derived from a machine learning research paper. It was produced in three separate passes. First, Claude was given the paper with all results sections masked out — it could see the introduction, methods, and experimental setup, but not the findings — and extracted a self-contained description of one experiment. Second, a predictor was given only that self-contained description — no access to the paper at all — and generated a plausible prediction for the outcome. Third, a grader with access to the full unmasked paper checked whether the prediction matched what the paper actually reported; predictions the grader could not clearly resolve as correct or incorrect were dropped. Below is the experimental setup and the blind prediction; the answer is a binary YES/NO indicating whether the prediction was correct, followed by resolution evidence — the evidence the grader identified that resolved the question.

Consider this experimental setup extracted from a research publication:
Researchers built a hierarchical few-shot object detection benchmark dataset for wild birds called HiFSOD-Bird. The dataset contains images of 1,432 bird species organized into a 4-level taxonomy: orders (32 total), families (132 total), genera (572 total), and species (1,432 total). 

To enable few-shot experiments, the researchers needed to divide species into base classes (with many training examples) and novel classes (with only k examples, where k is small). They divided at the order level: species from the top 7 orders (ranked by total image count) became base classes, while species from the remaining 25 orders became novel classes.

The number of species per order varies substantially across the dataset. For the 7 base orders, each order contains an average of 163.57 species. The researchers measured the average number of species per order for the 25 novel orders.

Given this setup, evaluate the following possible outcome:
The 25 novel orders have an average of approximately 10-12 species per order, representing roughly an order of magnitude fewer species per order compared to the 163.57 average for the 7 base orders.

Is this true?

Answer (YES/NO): YES